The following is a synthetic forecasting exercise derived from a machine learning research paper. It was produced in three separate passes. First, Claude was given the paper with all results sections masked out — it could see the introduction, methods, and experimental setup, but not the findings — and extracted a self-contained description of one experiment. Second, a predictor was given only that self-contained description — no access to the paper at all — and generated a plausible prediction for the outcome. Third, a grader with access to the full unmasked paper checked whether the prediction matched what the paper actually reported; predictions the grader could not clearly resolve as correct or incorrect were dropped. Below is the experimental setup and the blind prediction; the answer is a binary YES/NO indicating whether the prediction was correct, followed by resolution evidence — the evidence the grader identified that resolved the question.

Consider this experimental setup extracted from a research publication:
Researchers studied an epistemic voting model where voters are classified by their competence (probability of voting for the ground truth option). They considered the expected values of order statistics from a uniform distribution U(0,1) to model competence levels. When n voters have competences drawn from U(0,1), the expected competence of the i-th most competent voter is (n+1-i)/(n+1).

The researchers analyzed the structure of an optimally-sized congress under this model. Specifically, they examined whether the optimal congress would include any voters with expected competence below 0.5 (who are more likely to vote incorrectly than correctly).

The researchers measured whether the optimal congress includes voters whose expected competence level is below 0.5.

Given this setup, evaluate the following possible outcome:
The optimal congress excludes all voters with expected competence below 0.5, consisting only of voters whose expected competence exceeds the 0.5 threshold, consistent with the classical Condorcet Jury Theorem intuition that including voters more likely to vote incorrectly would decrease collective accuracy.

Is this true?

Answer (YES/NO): YES